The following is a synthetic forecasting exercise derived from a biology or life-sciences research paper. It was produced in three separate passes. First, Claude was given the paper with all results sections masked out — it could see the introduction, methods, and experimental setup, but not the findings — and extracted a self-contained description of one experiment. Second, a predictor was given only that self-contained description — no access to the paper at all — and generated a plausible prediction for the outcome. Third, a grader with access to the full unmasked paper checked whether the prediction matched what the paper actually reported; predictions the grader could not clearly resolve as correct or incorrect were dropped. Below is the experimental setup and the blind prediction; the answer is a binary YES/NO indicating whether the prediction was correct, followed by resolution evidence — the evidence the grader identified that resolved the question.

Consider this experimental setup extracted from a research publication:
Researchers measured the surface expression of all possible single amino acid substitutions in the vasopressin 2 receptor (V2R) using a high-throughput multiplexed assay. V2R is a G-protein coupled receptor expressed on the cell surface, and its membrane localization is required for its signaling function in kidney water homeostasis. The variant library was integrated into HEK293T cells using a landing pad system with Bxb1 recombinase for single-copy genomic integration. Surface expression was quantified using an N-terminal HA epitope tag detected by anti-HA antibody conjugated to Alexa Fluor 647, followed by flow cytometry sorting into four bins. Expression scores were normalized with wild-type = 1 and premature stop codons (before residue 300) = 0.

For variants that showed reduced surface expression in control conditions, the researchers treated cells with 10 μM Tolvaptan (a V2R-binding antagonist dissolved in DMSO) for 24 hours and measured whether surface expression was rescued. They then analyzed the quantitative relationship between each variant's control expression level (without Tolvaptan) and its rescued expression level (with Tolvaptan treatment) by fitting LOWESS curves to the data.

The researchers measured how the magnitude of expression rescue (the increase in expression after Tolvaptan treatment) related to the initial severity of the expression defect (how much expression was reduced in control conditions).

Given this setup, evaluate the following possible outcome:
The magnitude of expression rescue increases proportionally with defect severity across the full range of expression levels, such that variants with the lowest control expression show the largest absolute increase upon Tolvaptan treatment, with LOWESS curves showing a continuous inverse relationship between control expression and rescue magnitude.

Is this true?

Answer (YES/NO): NO